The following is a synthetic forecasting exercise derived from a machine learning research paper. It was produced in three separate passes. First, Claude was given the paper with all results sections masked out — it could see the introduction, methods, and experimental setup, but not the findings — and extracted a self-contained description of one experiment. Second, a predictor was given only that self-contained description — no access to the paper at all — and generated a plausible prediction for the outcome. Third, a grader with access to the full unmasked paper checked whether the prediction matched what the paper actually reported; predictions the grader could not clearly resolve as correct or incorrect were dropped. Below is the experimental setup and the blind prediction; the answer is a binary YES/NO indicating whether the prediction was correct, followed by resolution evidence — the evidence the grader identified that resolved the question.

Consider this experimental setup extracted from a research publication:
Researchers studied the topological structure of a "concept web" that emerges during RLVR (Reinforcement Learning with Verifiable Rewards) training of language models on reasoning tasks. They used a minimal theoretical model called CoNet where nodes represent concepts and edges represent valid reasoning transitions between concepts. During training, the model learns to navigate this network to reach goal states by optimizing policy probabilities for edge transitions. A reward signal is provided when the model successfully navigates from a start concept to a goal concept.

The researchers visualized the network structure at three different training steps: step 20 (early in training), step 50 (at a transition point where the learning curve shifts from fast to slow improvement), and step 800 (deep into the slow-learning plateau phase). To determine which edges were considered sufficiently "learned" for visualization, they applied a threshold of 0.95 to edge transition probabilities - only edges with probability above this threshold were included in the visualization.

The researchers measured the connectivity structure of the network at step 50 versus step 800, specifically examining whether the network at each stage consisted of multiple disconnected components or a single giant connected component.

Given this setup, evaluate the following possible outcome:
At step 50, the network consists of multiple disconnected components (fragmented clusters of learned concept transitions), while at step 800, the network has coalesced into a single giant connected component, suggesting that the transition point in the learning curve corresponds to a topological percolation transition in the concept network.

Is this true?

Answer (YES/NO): YES